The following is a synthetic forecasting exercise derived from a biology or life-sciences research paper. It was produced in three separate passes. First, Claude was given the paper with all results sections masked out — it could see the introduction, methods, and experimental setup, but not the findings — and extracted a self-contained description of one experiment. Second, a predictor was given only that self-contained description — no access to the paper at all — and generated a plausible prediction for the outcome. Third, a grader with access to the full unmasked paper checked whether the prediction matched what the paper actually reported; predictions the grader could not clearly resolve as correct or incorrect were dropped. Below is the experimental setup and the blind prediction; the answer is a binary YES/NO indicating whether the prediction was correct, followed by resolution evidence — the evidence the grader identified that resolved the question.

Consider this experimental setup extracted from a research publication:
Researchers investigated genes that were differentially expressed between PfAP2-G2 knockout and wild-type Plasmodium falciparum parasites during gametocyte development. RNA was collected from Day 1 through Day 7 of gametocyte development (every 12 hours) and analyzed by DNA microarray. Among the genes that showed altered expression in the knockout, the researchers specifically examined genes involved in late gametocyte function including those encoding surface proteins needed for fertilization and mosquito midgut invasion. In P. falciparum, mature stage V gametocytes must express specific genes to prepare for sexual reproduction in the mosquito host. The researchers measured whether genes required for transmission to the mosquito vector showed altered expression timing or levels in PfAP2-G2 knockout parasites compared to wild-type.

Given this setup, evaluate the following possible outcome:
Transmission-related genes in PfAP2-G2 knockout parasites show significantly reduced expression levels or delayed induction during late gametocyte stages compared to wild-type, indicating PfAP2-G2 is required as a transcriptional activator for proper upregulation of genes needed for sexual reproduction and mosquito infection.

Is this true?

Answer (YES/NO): NO